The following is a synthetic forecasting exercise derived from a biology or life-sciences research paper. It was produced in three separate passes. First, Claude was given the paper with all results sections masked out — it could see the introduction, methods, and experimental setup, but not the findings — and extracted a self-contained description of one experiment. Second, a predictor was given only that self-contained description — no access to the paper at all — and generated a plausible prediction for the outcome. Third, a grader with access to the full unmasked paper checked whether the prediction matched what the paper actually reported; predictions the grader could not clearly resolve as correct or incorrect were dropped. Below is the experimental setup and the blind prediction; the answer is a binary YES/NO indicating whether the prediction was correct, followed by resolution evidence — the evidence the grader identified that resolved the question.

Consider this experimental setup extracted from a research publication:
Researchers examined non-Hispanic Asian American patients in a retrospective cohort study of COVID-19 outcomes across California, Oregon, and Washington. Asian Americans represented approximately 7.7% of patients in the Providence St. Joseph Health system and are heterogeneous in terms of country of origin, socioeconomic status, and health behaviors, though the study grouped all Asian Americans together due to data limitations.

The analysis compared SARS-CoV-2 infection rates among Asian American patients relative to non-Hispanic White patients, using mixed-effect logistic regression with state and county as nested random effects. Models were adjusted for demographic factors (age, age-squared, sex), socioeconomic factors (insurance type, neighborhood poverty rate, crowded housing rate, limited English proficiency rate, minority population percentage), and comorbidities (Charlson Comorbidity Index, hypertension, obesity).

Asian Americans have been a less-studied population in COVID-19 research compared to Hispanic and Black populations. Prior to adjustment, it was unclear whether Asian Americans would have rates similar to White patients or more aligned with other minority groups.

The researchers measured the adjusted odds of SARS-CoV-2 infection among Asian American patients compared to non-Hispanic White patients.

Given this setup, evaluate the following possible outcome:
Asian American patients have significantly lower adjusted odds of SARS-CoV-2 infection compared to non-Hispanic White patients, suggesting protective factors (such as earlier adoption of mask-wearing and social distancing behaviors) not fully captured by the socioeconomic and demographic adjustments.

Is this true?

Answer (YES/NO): NO